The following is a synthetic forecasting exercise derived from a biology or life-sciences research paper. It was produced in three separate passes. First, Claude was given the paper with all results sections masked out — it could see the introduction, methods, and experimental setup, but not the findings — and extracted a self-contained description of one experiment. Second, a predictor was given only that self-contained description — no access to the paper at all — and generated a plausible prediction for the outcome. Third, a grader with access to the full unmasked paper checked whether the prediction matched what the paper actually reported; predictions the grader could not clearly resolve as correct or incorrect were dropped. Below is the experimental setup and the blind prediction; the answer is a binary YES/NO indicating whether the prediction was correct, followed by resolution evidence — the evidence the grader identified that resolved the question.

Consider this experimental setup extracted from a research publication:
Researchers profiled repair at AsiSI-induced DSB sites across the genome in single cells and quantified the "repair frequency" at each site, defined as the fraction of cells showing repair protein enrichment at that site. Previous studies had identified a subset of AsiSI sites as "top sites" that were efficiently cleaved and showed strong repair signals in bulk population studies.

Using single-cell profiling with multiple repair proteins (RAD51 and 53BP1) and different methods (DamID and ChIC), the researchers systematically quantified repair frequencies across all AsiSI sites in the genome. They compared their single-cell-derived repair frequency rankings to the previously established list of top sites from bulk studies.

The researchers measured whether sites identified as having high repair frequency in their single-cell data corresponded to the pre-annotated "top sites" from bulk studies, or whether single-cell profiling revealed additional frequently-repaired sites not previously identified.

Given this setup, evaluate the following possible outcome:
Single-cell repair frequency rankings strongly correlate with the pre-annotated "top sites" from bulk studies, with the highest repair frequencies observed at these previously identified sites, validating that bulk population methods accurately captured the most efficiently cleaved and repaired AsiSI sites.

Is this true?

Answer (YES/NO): NO